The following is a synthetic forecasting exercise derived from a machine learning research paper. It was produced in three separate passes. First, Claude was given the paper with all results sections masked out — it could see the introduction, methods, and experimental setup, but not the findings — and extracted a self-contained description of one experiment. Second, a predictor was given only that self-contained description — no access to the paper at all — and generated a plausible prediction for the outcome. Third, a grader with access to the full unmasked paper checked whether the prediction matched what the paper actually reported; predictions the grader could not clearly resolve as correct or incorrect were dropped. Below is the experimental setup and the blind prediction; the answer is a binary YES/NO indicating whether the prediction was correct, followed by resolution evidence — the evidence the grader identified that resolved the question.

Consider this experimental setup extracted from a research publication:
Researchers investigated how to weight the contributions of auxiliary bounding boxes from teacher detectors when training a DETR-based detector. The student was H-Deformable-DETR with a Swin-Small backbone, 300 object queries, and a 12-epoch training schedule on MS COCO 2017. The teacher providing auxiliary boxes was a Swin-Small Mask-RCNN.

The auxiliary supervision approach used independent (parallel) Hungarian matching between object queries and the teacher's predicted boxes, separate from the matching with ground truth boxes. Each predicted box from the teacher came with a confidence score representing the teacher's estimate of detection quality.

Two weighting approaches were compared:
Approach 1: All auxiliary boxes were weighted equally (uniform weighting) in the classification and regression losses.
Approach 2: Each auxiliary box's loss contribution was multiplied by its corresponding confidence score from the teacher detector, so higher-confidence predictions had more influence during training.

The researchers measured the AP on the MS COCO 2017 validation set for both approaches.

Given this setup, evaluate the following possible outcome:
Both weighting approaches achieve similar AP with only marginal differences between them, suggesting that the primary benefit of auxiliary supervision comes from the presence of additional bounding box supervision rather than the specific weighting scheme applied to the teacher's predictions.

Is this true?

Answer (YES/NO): NO